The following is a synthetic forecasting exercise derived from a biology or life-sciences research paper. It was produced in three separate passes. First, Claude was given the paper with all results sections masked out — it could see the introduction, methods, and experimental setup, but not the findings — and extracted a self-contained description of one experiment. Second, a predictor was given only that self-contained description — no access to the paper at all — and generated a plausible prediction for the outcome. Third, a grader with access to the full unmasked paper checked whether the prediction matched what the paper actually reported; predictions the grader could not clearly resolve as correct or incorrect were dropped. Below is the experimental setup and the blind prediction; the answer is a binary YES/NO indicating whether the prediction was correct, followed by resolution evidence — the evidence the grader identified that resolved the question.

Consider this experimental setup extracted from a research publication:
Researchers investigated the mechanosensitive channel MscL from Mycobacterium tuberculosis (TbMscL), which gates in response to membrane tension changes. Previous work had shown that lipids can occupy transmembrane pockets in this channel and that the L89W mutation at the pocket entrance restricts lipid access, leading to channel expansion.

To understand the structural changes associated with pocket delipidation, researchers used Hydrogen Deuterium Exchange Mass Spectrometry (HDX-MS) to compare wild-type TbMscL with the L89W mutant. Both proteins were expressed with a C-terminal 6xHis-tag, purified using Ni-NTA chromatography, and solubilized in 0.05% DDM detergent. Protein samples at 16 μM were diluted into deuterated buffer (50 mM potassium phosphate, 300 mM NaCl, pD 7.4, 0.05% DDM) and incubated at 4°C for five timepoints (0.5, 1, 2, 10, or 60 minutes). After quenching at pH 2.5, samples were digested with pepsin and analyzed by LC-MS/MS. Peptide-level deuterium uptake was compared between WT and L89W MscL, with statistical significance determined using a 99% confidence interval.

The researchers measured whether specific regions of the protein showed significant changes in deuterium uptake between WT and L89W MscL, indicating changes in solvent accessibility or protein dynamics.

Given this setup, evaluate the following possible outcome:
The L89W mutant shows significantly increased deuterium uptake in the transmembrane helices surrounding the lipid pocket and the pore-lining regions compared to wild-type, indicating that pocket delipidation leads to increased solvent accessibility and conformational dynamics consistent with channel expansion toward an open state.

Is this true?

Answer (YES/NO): NO